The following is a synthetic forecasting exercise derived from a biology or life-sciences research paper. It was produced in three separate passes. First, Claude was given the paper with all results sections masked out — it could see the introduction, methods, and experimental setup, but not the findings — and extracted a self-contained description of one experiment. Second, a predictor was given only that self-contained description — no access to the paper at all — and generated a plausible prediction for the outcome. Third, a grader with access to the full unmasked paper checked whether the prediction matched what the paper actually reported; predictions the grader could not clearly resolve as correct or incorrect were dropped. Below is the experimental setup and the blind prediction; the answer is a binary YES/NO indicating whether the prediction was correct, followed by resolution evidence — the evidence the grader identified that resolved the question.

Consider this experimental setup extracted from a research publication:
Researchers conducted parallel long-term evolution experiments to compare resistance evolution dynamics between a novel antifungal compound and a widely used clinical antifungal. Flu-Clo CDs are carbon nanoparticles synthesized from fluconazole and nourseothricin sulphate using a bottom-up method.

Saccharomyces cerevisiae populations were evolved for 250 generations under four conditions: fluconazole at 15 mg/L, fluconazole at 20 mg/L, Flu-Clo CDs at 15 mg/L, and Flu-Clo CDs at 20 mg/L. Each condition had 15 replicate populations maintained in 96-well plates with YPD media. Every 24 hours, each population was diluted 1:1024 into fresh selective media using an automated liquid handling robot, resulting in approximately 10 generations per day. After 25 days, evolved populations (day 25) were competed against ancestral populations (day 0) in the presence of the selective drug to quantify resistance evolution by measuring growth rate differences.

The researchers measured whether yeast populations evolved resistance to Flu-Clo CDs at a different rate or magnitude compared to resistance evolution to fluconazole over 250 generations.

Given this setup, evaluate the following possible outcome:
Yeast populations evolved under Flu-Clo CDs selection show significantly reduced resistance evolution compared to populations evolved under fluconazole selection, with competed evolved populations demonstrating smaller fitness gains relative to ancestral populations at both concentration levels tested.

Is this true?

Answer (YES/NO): NO